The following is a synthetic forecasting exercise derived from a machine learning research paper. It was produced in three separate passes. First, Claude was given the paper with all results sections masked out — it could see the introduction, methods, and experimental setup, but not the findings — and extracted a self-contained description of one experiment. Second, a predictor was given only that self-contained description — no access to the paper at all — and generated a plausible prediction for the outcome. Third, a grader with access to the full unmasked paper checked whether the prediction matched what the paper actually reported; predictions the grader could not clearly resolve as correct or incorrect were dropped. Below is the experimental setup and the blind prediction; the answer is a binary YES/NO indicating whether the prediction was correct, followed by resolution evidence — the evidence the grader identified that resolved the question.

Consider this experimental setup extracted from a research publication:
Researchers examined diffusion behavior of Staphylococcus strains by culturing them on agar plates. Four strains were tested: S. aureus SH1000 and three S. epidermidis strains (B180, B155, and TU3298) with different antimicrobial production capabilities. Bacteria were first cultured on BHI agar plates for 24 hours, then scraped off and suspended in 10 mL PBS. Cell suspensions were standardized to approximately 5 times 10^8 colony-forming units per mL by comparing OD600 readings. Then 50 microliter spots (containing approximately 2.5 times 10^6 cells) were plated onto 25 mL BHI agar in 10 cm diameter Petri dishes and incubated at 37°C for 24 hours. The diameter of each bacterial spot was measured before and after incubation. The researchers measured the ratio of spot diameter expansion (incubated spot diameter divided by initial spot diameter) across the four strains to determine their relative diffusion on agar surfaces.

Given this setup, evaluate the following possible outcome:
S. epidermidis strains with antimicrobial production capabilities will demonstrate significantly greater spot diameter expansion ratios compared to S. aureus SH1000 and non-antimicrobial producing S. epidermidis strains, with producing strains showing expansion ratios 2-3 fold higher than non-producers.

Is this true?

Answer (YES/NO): NO